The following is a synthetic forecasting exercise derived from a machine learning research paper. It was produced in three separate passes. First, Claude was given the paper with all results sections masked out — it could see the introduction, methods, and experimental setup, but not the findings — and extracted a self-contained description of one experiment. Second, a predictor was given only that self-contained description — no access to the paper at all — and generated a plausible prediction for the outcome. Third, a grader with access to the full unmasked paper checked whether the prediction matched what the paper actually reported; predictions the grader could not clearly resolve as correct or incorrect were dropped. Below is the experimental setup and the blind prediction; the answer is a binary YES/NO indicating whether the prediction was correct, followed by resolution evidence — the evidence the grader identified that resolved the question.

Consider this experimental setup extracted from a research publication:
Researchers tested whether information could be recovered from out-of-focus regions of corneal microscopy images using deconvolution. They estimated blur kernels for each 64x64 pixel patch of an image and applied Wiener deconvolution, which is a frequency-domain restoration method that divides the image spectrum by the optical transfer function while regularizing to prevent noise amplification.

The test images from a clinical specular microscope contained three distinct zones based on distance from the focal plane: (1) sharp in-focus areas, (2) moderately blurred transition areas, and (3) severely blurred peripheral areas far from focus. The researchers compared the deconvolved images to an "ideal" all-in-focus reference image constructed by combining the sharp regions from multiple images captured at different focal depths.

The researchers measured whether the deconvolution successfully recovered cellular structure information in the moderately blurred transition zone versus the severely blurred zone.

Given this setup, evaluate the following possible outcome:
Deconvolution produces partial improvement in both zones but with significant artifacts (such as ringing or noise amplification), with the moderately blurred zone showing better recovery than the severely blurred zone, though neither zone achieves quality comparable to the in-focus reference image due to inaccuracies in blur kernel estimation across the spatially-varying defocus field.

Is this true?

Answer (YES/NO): NO